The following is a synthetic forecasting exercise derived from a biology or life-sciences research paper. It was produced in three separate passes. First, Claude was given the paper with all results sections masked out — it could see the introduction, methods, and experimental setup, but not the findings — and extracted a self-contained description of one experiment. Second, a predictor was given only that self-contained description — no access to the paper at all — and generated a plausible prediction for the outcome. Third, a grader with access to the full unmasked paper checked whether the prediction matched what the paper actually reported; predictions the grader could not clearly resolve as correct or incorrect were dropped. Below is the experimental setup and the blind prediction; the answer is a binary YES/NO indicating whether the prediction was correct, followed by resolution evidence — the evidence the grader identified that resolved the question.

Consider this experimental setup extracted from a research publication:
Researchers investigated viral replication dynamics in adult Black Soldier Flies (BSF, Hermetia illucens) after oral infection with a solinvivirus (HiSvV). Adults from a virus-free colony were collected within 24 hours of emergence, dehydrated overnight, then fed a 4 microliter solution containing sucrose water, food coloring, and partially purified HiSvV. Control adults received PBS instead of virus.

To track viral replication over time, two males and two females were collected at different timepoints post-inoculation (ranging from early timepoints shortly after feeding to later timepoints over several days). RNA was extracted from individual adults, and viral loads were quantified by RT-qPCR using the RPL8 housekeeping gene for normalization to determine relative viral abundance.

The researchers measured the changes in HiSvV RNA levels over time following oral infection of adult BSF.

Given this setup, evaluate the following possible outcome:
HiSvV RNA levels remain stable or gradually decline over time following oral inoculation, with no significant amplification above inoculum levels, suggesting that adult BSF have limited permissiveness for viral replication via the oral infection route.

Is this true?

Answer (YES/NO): NO